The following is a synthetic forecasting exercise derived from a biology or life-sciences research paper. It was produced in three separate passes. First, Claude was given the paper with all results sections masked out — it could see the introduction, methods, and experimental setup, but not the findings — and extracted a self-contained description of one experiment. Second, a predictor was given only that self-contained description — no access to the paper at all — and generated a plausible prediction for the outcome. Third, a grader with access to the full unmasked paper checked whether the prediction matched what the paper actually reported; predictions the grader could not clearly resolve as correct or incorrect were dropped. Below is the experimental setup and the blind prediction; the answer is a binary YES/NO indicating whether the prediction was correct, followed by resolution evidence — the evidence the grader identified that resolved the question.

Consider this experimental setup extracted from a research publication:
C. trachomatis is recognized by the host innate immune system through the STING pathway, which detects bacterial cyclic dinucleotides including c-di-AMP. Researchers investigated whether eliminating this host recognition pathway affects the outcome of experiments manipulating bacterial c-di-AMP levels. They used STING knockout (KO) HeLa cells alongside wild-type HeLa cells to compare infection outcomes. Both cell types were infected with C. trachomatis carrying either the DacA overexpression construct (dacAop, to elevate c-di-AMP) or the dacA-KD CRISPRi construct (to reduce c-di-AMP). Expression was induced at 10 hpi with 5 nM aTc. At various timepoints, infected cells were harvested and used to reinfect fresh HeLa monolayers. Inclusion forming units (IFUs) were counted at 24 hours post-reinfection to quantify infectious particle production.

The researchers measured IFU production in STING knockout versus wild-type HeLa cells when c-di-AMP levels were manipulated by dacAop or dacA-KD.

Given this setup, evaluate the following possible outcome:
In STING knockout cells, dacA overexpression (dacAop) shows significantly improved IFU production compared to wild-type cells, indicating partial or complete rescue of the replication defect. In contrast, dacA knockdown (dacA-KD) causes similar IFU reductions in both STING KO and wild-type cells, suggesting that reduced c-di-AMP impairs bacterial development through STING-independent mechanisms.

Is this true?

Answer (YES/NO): NO